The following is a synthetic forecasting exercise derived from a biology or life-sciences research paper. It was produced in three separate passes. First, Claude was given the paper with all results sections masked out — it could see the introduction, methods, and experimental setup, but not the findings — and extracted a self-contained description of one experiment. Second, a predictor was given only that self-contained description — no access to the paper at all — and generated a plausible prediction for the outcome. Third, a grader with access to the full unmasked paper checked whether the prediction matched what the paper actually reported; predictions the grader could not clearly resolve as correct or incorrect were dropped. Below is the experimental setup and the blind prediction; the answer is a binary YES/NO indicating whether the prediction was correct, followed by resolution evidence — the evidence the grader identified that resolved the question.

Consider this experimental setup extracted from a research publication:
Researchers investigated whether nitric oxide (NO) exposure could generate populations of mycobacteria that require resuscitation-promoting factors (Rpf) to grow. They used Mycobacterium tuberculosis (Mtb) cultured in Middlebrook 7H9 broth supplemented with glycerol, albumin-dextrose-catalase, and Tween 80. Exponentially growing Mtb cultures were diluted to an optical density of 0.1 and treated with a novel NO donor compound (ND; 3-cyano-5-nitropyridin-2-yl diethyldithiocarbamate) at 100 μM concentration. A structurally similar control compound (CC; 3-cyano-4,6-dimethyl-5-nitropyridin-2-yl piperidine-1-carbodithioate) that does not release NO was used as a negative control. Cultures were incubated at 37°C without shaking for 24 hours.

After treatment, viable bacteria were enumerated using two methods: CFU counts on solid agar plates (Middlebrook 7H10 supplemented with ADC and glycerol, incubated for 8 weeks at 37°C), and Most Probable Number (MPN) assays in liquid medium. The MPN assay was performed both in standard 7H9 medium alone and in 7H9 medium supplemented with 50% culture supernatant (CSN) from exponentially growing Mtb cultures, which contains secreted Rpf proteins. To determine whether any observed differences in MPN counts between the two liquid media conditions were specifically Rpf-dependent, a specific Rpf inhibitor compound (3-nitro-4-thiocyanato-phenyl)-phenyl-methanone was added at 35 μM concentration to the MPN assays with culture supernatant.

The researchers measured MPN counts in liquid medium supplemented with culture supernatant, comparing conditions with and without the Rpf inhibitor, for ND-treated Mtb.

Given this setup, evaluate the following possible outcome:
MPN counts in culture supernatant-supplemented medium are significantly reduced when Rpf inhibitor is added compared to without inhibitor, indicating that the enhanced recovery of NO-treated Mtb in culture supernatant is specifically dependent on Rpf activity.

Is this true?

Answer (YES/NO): YES